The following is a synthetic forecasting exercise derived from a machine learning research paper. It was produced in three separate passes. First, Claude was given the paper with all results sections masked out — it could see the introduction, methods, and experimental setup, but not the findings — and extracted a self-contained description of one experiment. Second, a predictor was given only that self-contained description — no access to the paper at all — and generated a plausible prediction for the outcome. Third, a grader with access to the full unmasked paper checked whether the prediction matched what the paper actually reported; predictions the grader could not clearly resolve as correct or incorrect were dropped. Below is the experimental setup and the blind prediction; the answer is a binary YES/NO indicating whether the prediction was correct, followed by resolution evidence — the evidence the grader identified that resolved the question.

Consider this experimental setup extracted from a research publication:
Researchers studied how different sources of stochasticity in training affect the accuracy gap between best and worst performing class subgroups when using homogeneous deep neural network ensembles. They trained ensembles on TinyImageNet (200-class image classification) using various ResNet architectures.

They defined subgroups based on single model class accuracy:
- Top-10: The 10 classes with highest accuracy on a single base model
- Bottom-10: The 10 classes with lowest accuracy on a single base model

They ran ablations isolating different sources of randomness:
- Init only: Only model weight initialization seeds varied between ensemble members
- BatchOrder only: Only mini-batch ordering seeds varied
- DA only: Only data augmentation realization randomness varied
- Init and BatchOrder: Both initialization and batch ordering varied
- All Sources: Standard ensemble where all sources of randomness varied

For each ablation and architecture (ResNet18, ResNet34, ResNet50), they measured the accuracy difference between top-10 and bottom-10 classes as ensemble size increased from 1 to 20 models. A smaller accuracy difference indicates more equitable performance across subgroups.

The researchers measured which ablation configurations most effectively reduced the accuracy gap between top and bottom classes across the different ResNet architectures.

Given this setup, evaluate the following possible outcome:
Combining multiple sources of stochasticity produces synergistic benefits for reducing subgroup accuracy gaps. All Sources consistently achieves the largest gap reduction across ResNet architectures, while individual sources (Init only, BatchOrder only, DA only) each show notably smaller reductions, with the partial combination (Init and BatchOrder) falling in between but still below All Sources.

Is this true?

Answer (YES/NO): NO